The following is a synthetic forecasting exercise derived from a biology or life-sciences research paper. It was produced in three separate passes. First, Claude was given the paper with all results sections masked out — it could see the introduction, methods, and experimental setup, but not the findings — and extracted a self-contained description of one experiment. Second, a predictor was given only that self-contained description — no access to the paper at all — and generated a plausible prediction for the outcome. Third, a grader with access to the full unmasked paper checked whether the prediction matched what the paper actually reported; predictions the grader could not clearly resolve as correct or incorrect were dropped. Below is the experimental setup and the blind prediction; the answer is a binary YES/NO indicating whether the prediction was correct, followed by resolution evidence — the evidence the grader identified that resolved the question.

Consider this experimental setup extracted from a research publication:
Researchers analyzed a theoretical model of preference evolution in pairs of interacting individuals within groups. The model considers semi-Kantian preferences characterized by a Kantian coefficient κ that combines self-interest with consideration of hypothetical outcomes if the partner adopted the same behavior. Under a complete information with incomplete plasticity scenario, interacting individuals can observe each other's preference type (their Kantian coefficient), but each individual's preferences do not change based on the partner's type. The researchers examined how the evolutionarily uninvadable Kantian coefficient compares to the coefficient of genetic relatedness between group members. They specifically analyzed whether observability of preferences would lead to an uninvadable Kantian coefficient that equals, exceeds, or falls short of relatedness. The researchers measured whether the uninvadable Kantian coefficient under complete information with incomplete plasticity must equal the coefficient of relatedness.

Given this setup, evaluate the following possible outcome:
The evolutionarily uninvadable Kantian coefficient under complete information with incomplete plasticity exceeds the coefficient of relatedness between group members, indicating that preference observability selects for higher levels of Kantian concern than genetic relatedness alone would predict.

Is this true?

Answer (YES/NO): NO